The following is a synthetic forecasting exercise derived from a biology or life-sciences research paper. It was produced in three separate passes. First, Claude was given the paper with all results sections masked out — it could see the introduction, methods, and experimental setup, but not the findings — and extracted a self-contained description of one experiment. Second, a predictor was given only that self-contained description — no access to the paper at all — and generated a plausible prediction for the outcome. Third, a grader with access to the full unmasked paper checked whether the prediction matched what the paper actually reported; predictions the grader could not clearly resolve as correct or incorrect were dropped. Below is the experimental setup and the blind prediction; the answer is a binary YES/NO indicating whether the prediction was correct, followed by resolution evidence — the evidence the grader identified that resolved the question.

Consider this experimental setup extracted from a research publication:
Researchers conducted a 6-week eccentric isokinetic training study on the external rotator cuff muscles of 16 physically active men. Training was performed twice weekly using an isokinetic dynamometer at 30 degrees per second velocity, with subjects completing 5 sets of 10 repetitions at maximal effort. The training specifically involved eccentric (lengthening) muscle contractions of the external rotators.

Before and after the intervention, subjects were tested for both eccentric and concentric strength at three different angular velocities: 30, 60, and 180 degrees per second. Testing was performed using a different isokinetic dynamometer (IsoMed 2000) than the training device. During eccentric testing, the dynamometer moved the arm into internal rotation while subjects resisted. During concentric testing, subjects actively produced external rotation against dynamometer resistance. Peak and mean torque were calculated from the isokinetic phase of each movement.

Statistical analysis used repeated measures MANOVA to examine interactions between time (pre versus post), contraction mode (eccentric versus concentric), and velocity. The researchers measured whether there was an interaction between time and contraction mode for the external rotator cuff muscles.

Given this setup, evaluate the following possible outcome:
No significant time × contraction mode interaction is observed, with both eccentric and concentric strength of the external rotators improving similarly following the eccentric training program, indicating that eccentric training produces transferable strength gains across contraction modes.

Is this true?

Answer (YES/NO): NO